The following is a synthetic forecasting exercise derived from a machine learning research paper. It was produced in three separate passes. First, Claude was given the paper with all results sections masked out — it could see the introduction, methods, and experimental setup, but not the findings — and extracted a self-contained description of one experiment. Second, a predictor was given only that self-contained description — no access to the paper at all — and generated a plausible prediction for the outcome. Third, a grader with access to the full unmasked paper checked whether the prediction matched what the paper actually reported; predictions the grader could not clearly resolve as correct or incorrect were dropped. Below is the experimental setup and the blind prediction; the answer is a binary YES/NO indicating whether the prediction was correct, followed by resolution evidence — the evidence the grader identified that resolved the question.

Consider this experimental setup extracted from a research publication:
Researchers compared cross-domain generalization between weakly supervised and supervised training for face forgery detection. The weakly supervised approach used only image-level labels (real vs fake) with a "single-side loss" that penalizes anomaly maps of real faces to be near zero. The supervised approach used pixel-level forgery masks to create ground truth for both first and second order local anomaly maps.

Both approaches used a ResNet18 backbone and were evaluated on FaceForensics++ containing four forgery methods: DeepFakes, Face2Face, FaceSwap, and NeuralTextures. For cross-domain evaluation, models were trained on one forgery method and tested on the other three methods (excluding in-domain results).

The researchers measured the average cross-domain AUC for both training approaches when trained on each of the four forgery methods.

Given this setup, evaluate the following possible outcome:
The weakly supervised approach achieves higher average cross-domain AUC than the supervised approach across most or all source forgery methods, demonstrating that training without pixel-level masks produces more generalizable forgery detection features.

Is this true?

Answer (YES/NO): NO